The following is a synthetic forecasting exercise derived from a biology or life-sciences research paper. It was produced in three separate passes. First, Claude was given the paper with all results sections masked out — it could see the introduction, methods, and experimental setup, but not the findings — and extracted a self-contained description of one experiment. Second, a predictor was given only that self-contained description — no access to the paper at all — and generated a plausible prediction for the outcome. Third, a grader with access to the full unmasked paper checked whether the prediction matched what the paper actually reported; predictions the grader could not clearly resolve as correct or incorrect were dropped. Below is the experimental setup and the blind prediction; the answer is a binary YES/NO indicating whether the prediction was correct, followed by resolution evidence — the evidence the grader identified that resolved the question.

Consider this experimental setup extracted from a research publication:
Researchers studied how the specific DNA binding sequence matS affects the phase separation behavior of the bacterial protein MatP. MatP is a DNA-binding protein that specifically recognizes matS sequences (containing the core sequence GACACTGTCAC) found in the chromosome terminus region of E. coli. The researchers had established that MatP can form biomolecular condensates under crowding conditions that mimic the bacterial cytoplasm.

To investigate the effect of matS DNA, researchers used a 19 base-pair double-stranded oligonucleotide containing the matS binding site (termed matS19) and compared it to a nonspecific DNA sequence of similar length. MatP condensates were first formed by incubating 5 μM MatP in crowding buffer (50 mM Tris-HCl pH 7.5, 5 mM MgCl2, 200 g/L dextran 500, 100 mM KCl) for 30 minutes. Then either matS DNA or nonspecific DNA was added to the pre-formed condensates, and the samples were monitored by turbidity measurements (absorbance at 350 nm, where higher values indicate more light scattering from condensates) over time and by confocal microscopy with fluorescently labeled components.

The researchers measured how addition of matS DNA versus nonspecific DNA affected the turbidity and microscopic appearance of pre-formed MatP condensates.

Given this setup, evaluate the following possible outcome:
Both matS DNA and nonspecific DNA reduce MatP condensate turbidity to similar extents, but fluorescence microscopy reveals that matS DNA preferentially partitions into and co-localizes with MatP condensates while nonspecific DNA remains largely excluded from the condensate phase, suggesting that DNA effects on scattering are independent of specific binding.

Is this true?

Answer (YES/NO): NO